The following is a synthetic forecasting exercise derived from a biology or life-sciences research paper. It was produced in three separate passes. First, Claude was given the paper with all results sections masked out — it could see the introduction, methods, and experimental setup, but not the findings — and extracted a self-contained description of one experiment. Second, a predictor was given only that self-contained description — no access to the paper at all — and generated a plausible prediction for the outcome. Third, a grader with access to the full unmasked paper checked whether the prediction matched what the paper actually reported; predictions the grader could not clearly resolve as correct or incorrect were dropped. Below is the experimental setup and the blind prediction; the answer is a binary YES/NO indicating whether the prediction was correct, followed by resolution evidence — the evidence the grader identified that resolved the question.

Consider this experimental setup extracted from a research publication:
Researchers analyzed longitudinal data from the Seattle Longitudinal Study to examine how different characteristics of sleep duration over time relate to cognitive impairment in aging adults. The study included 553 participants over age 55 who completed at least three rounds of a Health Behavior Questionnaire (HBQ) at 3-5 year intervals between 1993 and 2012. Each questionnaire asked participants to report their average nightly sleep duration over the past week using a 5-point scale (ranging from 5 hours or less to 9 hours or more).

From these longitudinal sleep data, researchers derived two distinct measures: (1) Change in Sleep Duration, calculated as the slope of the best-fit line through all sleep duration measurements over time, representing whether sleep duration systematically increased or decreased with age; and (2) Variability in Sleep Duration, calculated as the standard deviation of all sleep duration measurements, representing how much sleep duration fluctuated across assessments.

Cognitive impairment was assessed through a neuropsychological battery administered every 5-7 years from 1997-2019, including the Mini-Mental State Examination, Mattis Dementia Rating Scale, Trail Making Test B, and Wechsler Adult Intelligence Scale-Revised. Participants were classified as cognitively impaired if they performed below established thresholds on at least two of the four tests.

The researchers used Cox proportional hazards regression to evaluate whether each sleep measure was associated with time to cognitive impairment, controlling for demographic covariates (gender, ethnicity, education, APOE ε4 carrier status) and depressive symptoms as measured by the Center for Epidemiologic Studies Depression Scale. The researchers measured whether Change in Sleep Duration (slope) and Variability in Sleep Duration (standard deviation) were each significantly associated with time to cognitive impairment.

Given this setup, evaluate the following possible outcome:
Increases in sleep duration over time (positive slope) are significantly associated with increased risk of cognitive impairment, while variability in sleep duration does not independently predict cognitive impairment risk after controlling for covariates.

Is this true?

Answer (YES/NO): NO